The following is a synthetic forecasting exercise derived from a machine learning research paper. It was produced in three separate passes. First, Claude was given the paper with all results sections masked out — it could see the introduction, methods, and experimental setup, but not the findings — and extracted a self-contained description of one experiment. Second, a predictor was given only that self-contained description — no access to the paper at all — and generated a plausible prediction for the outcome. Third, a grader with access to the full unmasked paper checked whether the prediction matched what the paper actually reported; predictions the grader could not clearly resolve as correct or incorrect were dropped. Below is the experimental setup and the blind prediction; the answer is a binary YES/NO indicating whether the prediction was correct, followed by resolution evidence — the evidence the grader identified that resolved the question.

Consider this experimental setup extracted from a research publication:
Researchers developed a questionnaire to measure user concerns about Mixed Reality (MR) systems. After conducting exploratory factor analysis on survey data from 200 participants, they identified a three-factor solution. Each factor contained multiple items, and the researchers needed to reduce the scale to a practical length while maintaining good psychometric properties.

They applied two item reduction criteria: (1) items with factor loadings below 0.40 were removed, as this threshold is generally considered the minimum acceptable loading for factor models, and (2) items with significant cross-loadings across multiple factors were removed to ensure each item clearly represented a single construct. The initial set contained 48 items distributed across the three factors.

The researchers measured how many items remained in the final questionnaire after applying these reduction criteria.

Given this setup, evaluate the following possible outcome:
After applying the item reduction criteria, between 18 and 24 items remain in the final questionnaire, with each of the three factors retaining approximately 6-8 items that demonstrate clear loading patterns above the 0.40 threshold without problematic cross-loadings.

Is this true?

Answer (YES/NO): NO